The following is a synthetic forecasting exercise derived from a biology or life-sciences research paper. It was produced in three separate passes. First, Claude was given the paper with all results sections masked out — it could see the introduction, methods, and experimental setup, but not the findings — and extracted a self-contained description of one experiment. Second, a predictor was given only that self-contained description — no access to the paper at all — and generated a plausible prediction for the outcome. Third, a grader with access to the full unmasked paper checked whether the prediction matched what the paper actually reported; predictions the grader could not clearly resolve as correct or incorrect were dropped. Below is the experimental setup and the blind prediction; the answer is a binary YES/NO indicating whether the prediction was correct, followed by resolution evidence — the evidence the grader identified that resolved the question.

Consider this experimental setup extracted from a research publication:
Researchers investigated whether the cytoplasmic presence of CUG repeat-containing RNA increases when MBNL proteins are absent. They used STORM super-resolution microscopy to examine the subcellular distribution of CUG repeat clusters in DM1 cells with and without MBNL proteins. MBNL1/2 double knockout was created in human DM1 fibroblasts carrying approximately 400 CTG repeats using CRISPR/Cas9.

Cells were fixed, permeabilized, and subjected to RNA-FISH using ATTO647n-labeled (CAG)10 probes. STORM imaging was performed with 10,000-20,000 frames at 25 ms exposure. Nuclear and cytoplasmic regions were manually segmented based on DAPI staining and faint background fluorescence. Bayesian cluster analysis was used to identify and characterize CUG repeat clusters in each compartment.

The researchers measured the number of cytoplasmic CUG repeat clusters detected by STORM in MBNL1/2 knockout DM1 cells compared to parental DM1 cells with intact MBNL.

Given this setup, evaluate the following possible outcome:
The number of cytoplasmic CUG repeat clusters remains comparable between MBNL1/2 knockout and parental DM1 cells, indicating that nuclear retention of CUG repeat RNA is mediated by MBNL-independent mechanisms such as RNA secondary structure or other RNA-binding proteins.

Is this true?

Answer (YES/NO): NO